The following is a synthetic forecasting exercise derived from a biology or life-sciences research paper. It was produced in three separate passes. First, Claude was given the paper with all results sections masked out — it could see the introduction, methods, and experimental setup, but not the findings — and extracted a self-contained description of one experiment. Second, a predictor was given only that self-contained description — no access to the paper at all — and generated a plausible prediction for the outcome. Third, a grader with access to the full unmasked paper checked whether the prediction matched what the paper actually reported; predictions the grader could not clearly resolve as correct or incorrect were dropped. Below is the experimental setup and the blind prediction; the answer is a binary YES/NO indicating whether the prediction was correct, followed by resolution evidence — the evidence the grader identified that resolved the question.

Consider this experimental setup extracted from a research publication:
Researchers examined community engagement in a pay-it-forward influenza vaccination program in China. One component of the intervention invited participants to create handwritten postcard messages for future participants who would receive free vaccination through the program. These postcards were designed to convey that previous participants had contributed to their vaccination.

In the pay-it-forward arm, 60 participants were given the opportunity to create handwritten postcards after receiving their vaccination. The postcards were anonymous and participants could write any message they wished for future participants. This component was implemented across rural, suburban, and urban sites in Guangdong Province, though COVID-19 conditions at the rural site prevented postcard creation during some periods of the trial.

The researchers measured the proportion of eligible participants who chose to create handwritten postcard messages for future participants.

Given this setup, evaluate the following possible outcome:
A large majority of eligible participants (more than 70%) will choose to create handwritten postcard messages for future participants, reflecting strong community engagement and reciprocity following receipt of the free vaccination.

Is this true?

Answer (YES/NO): NO